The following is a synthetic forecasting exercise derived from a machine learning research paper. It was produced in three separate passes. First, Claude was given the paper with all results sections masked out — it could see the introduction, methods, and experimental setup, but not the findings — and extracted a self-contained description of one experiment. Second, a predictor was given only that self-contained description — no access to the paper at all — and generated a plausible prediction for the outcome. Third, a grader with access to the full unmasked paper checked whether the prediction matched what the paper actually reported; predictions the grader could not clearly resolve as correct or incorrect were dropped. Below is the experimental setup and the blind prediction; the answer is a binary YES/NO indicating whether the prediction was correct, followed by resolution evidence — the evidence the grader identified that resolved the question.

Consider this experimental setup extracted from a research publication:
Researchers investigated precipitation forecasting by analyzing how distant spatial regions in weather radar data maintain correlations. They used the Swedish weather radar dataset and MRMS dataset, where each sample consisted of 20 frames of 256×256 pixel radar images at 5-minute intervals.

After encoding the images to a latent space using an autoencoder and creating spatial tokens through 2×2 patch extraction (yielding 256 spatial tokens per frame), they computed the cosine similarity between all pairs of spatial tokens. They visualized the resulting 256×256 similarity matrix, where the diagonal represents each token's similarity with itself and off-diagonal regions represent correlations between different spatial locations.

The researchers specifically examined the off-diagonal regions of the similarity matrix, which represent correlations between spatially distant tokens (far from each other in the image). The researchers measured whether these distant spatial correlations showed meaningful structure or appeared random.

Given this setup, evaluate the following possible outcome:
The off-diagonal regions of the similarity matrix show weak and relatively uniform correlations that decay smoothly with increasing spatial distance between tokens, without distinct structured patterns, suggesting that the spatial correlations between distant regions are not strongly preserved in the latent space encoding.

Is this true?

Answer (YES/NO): NO